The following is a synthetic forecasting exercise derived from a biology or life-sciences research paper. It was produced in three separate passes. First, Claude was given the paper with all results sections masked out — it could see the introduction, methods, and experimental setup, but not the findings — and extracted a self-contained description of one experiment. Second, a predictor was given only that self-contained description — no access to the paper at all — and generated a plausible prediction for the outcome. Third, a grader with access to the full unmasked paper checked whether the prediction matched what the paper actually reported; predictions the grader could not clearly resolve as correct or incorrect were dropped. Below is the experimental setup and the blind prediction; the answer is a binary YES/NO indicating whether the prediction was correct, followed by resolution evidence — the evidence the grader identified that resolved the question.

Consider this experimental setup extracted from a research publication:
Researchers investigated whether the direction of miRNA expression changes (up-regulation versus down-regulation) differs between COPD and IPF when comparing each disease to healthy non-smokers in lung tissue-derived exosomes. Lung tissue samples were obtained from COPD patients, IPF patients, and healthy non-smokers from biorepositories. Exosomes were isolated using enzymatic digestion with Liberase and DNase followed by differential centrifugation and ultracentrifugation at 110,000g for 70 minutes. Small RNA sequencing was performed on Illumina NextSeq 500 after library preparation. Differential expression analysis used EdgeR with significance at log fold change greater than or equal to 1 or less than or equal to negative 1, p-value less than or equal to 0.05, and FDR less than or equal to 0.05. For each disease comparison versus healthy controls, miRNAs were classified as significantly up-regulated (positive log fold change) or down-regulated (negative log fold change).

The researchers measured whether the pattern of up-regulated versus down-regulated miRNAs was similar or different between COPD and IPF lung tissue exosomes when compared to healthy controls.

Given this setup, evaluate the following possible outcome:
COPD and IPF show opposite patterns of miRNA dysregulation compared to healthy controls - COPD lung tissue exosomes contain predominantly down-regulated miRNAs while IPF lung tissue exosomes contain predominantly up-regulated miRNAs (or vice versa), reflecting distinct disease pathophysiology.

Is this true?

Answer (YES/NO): NO